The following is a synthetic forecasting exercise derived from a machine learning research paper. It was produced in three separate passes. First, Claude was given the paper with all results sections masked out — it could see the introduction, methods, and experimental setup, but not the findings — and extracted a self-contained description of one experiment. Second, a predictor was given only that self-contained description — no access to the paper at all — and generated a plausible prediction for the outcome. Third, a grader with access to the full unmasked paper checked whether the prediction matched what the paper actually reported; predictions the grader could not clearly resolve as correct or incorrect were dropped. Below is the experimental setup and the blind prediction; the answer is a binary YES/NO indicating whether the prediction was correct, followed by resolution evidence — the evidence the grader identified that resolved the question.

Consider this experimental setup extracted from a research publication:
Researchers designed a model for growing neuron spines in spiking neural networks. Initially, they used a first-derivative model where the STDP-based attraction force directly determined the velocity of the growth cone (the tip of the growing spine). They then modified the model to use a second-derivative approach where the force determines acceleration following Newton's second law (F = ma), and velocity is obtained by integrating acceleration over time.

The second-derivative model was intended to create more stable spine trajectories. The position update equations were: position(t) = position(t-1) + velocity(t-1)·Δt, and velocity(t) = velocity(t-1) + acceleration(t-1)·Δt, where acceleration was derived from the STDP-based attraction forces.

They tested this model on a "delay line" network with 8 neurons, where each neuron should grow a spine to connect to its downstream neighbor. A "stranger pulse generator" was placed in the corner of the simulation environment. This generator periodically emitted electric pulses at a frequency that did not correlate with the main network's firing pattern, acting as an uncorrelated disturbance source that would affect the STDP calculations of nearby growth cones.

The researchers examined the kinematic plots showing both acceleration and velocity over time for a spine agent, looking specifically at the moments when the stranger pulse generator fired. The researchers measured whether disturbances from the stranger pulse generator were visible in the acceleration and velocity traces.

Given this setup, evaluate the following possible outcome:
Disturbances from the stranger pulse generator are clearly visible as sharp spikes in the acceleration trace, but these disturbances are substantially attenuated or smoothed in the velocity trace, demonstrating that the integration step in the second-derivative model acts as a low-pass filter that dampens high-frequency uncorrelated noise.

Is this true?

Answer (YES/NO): YES